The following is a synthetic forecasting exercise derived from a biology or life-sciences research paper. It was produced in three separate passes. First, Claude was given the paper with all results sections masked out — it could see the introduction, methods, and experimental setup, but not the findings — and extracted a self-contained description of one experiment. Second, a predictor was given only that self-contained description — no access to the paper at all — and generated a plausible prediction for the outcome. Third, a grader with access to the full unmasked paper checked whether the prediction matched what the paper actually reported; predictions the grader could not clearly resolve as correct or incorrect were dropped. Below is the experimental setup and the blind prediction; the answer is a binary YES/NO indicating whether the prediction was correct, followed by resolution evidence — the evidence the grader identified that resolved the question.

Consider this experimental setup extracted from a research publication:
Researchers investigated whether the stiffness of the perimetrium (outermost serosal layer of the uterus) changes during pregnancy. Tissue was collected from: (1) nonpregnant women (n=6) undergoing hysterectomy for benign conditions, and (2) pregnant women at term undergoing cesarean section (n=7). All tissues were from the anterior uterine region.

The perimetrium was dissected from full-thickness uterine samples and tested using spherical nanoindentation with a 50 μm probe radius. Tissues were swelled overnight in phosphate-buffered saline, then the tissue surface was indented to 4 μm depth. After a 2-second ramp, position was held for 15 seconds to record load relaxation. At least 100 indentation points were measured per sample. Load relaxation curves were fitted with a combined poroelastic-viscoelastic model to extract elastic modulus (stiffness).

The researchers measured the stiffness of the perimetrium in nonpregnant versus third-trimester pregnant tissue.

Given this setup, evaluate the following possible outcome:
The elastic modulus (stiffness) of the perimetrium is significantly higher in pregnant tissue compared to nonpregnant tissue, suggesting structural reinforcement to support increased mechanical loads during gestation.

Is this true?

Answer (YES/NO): NO